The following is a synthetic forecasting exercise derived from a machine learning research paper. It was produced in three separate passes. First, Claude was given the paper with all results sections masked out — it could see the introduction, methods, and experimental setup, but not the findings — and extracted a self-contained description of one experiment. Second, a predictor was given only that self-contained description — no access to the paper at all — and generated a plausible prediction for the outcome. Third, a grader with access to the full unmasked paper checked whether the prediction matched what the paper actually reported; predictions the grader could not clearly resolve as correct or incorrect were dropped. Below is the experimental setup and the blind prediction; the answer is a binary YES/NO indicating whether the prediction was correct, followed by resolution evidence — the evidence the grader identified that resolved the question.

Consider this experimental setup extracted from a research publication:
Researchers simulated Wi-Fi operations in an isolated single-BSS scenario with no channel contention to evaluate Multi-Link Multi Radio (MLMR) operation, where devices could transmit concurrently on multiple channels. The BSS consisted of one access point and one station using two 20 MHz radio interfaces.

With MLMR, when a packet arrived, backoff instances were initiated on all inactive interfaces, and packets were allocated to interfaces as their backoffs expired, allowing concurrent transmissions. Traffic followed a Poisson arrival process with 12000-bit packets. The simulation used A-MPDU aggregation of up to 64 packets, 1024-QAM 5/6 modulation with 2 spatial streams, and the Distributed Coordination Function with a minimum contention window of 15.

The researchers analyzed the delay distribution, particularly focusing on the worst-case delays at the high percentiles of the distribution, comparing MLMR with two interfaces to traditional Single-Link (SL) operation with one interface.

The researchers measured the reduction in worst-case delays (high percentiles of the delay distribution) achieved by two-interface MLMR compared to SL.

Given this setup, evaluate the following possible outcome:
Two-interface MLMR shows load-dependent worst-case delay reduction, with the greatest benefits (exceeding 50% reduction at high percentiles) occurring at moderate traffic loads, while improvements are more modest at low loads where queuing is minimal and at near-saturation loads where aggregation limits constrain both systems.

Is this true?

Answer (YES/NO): NO